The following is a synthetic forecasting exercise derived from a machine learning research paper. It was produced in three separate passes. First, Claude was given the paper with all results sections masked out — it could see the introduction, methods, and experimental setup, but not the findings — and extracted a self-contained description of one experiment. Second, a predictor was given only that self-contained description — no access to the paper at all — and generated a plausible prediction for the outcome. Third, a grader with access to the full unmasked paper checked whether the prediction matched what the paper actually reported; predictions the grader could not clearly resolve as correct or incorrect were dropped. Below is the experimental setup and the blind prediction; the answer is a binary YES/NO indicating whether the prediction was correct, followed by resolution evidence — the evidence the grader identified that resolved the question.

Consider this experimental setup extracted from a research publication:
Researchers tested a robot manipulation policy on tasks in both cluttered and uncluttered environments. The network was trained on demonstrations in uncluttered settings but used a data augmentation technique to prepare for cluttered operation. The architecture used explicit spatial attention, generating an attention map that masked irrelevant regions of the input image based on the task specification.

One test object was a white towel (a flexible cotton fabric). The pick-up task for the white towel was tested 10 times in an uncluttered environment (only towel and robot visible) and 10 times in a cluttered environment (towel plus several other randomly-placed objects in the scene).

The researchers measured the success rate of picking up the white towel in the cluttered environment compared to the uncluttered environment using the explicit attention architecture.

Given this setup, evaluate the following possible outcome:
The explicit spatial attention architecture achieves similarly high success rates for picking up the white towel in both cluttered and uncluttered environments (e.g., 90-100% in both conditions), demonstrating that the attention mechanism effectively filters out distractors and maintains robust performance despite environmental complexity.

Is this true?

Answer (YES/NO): YES